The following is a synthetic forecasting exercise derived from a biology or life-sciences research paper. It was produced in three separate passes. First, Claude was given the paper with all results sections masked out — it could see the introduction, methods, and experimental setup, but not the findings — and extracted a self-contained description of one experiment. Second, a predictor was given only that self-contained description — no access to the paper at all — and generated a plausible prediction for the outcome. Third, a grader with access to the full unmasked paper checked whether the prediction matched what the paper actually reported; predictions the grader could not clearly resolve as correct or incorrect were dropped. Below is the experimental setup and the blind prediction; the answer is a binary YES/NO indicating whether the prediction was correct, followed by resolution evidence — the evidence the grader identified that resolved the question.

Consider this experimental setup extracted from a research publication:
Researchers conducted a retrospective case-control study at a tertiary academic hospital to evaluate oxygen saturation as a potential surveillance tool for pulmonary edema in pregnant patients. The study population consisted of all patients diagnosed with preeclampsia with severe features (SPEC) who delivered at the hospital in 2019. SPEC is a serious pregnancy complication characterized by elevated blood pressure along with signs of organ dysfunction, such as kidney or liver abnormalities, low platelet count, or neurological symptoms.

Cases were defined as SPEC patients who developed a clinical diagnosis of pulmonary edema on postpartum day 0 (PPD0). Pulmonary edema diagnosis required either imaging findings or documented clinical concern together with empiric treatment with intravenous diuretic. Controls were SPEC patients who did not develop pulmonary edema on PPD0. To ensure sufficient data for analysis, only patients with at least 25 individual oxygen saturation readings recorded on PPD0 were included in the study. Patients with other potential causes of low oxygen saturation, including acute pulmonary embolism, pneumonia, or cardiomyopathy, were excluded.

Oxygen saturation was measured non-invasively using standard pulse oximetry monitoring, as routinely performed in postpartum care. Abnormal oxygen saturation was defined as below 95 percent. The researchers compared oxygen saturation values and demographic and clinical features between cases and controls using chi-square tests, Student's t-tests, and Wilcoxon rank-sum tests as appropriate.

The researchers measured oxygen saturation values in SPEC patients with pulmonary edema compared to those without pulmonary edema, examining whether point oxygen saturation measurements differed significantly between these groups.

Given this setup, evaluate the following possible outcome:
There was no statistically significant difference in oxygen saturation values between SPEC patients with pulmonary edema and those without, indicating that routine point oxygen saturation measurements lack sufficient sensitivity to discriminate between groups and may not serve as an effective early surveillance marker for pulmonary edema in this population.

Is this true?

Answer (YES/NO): NO